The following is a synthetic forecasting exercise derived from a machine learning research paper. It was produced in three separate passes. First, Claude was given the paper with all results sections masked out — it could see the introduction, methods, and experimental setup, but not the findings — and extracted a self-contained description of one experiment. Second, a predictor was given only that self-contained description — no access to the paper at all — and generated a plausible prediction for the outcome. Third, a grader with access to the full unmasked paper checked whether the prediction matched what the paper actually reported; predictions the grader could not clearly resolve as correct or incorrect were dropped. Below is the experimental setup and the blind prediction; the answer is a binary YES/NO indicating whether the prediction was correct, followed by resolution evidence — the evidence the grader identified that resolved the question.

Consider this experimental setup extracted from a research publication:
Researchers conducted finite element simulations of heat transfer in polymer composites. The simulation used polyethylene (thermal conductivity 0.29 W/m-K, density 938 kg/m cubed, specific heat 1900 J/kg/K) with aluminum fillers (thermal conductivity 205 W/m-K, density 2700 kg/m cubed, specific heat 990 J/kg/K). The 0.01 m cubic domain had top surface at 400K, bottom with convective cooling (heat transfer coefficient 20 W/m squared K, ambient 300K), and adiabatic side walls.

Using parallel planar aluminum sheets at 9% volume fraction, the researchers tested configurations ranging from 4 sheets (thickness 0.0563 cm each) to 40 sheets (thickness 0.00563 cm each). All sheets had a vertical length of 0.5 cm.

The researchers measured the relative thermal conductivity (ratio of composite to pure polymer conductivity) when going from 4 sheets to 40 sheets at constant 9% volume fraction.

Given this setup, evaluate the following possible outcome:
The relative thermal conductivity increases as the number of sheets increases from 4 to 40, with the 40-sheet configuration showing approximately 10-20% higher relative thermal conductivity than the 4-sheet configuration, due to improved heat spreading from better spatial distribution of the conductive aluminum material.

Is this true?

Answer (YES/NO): YES